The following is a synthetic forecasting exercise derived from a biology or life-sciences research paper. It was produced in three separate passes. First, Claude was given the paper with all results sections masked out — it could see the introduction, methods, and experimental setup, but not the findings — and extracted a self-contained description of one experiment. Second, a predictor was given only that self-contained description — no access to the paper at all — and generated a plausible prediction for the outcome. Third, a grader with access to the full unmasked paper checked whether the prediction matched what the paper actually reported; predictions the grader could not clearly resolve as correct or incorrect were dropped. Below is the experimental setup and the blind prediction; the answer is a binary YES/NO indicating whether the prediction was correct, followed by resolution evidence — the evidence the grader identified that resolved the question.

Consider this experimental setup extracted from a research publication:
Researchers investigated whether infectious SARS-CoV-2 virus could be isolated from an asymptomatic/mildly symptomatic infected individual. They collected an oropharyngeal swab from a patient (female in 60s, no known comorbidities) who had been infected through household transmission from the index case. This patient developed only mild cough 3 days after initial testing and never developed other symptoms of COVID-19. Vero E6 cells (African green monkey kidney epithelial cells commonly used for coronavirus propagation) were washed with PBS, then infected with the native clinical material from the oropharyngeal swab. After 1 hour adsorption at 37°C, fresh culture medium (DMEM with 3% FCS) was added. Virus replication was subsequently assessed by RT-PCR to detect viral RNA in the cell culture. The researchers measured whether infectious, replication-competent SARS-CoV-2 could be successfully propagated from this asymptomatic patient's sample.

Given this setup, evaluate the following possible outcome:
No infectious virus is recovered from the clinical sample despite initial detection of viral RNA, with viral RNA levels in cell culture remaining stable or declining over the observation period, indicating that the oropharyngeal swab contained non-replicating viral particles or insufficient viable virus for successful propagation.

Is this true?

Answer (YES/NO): NO